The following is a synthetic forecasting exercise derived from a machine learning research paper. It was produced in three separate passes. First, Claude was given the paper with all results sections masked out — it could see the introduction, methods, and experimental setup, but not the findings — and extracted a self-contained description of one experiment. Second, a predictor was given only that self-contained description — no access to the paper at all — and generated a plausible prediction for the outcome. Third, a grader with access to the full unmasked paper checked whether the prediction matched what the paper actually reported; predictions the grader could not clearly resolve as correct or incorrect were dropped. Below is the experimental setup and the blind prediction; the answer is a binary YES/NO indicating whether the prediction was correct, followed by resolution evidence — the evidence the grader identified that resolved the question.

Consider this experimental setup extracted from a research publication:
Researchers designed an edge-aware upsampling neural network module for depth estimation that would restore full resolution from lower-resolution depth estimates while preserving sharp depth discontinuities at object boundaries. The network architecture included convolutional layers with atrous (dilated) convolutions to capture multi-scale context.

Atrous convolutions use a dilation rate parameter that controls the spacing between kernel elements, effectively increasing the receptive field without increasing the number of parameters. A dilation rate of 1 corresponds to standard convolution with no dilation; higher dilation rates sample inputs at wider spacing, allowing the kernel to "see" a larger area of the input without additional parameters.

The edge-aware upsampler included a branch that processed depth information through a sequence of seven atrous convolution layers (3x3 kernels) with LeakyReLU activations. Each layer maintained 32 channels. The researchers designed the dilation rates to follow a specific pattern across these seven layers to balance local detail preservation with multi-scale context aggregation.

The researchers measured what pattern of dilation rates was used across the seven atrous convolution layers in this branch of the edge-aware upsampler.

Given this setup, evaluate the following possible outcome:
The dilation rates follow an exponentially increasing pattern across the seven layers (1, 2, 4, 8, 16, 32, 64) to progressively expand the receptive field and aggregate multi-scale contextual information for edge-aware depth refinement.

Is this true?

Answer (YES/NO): NO